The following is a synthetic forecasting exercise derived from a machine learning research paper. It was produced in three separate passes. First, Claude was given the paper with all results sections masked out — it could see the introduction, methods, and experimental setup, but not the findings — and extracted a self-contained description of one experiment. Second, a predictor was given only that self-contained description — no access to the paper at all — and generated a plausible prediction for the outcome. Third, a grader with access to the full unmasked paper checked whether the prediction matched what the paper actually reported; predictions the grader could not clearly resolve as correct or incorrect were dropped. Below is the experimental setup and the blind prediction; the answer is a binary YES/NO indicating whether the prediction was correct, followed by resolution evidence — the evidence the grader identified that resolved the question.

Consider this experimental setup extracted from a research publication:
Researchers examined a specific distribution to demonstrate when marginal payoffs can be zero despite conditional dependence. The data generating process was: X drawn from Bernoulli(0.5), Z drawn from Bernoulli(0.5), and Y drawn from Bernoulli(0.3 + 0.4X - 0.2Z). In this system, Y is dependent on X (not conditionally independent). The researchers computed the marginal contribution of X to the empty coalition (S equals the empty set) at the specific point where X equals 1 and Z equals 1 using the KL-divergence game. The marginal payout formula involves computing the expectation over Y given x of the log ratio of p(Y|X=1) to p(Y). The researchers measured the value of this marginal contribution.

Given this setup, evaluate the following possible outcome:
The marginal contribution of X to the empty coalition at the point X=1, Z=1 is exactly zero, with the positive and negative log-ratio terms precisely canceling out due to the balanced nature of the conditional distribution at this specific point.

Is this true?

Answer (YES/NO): YES